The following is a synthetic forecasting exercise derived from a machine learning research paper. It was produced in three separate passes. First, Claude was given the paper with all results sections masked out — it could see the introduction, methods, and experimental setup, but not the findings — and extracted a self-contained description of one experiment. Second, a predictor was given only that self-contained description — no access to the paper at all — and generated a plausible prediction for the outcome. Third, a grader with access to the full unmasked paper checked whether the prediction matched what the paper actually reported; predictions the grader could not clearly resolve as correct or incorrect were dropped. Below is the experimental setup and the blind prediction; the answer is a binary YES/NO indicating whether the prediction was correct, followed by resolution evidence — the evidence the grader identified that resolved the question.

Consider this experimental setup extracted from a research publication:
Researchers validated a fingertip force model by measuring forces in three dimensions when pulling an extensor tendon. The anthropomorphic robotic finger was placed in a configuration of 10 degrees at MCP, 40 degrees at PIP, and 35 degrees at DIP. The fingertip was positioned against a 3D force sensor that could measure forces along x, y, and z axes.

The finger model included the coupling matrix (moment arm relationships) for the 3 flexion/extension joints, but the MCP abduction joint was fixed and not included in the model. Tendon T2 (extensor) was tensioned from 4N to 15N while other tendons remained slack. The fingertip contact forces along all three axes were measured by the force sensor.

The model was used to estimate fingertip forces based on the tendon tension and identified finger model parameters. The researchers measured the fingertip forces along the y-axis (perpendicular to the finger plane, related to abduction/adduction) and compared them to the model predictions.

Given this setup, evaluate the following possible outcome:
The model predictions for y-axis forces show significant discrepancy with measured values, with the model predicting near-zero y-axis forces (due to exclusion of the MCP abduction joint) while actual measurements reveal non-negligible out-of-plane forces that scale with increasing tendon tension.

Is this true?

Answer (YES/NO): NO